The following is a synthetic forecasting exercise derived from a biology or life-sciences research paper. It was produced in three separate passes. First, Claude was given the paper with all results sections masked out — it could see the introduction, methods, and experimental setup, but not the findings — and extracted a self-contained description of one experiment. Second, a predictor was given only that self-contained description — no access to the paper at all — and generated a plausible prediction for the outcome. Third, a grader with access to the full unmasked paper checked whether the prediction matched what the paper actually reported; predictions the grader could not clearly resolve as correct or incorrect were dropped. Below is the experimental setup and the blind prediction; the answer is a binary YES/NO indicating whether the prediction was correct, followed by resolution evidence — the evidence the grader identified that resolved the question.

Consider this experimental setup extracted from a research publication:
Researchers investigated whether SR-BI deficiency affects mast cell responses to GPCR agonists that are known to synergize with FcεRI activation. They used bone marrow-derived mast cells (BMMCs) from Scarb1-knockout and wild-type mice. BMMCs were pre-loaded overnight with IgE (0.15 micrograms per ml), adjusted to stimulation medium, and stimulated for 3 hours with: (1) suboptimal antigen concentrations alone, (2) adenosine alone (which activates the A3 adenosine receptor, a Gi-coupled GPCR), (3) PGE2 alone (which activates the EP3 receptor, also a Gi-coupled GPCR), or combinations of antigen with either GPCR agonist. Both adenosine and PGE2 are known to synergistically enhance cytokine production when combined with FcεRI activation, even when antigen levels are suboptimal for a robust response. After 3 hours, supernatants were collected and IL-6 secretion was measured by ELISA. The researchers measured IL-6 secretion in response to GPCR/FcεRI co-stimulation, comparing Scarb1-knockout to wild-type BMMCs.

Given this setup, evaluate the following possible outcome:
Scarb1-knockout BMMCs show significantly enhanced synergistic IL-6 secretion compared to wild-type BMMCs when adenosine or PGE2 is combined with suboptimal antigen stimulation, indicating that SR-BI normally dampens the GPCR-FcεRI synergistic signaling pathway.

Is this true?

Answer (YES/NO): NO